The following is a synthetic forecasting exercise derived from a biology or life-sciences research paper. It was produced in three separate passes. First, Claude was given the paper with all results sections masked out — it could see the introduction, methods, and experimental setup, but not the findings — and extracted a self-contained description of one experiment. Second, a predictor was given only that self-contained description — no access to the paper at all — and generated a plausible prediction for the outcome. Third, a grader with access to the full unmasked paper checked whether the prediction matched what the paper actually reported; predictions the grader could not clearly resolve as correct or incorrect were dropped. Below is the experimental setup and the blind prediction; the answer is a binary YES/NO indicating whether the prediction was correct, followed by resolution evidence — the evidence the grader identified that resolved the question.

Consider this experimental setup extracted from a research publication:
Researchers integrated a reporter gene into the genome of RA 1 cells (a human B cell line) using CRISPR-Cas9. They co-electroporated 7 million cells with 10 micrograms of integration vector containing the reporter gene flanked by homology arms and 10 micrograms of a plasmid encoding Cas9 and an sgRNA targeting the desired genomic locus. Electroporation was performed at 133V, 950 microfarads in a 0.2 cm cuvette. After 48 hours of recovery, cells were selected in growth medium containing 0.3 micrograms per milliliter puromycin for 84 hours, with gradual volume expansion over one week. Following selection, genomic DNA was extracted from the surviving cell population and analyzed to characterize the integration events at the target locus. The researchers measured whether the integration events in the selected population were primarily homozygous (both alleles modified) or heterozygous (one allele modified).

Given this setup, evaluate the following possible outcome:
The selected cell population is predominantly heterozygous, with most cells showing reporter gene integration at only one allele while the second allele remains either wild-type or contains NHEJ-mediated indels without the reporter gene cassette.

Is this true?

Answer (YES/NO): YES